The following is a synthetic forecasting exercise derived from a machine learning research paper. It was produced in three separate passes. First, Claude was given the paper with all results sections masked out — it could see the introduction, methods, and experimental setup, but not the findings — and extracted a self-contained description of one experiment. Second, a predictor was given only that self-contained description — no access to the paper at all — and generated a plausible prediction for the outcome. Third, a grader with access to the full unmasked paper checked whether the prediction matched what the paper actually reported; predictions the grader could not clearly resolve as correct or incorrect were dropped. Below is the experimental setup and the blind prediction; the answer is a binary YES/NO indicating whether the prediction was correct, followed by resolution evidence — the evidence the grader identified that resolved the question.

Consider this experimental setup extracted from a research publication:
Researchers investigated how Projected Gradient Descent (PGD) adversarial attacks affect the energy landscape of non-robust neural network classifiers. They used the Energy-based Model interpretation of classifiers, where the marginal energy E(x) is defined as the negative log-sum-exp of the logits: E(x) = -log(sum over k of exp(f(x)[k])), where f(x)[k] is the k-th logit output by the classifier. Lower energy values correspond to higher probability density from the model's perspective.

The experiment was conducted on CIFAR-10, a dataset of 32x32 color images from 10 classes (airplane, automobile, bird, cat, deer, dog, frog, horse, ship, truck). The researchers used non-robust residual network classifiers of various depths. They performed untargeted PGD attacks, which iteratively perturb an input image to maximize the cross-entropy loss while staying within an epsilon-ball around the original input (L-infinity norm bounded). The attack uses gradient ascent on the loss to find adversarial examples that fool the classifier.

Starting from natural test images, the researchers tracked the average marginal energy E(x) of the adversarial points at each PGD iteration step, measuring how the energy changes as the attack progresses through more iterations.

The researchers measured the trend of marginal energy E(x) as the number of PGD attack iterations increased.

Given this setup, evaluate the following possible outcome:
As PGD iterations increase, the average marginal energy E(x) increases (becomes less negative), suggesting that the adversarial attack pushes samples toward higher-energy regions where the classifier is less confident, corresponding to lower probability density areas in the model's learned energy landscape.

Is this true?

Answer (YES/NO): NO